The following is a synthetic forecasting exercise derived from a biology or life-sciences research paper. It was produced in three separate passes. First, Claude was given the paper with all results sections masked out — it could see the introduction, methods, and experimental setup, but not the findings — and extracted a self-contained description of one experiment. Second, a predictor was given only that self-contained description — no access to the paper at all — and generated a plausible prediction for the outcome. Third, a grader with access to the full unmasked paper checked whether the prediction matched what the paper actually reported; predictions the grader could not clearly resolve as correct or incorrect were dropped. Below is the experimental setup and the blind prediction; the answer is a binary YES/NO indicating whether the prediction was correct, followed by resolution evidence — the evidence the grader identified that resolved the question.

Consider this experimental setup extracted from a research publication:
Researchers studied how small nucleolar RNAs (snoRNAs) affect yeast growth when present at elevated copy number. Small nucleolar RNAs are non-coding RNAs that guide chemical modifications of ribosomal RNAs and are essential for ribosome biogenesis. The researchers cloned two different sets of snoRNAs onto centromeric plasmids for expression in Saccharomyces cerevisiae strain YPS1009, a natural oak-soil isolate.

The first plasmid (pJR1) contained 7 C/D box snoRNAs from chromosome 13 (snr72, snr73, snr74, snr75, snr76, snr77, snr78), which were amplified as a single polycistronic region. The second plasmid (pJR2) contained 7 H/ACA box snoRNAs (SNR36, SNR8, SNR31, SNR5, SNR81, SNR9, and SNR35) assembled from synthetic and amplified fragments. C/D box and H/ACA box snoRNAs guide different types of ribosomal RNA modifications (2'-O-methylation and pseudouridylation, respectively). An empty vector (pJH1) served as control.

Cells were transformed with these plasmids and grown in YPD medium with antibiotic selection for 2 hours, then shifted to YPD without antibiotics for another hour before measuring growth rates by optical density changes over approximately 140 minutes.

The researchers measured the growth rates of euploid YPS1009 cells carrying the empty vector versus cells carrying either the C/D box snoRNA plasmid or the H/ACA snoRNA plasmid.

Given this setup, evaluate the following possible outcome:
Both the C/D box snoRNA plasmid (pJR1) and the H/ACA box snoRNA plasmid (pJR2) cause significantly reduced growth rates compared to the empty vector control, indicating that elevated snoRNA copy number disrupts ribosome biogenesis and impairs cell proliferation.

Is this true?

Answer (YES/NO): YES